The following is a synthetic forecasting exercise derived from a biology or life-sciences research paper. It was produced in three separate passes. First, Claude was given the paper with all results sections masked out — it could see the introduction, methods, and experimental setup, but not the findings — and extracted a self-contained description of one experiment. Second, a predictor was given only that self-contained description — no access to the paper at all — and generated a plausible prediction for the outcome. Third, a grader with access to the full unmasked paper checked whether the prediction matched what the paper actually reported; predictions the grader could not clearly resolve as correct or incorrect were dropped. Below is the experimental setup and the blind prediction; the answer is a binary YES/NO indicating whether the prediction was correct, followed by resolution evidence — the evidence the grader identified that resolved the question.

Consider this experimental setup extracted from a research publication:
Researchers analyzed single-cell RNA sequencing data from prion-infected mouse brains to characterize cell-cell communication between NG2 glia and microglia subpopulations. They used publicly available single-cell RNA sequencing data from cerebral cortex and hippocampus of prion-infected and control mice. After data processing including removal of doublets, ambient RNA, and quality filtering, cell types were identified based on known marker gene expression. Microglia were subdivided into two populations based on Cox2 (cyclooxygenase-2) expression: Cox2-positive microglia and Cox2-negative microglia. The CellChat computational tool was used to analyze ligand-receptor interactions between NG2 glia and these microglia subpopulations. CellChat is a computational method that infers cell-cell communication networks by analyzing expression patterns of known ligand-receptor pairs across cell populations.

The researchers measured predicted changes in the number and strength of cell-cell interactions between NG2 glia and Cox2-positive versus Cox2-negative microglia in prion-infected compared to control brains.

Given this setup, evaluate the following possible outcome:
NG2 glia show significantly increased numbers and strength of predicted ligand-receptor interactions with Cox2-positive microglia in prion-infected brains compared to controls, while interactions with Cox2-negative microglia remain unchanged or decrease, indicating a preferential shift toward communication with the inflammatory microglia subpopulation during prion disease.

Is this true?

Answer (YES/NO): NO